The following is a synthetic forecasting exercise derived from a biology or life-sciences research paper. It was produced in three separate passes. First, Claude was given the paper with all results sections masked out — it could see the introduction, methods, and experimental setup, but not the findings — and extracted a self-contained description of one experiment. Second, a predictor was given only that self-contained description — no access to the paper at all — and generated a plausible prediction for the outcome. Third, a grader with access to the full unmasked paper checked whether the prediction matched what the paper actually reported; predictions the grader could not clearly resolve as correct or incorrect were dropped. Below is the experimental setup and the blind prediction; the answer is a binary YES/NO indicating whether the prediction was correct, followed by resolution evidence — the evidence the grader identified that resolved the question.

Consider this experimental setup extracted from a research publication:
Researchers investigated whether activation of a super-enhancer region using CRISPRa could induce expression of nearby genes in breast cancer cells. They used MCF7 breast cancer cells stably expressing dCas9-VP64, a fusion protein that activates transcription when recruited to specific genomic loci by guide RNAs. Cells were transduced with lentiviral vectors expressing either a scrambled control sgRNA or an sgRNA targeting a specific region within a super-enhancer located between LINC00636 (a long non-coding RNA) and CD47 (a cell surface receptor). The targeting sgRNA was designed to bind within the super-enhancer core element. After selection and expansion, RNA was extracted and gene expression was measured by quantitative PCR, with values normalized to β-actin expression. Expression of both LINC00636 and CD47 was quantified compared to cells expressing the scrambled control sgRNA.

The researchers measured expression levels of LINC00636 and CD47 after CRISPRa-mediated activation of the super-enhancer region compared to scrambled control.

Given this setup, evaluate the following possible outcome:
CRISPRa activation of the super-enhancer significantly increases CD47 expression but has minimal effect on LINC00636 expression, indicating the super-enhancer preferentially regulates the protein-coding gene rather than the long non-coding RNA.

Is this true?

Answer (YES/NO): NO